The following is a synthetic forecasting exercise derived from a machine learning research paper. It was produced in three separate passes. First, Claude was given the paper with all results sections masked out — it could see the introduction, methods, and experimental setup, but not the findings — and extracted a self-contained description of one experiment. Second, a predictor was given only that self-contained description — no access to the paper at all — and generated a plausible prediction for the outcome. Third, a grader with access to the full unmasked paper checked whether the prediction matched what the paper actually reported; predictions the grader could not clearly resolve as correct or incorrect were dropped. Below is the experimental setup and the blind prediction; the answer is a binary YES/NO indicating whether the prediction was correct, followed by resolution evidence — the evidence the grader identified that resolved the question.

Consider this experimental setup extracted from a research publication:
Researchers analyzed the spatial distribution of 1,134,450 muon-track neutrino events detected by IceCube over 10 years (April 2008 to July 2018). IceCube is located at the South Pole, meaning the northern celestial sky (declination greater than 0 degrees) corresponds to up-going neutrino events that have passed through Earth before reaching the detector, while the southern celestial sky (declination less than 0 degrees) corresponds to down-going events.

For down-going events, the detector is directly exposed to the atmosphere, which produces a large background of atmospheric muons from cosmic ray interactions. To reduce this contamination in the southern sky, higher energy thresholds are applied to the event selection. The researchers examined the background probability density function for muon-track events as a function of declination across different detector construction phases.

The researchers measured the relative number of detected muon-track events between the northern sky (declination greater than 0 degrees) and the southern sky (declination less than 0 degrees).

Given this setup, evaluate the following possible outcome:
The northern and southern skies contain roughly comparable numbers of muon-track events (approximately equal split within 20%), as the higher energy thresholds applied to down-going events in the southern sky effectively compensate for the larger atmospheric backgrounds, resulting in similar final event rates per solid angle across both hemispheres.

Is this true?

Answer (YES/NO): NO